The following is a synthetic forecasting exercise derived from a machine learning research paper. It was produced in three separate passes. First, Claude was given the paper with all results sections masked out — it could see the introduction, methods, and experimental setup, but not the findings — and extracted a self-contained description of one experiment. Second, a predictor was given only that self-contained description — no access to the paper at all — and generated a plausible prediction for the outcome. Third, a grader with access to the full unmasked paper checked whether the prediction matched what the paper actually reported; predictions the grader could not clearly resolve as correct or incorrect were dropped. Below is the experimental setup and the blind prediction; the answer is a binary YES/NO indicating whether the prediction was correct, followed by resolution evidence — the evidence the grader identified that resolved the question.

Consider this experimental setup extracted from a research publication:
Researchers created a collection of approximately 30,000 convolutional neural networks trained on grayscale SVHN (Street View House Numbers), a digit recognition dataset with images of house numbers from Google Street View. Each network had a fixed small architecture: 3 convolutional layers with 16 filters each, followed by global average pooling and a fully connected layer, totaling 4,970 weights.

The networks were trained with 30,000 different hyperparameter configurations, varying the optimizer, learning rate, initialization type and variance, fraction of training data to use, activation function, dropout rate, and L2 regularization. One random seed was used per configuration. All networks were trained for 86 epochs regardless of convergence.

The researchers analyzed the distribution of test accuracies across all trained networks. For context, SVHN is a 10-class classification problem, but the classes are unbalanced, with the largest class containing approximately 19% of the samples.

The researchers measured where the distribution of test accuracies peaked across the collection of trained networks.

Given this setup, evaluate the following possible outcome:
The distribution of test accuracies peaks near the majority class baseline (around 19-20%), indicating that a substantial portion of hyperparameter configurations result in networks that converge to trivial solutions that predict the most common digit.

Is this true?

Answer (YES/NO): YES